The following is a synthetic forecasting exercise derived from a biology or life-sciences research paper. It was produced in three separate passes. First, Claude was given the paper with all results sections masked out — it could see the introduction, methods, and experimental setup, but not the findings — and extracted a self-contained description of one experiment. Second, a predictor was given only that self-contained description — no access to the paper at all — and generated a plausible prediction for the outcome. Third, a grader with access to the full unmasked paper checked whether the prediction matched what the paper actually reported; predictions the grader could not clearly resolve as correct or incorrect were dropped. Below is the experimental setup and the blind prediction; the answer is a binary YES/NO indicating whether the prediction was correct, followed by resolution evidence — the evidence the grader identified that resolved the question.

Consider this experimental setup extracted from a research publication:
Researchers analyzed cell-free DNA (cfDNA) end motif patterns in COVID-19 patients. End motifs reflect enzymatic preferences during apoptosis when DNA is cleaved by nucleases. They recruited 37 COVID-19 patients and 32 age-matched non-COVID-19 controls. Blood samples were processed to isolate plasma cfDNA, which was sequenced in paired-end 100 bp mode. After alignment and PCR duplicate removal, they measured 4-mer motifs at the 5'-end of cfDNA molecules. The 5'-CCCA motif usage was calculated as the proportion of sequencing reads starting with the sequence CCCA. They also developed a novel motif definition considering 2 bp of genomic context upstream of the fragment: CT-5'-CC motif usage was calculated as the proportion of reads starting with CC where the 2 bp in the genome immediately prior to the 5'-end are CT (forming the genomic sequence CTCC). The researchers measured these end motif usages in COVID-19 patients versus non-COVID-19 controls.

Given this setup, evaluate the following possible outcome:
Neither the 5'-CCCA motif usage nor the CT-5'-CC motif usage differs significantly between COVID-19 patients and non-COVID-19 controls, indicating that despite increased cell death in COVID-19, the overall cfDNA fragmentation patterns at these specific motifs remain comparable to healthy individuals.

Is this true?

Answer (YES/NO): NO